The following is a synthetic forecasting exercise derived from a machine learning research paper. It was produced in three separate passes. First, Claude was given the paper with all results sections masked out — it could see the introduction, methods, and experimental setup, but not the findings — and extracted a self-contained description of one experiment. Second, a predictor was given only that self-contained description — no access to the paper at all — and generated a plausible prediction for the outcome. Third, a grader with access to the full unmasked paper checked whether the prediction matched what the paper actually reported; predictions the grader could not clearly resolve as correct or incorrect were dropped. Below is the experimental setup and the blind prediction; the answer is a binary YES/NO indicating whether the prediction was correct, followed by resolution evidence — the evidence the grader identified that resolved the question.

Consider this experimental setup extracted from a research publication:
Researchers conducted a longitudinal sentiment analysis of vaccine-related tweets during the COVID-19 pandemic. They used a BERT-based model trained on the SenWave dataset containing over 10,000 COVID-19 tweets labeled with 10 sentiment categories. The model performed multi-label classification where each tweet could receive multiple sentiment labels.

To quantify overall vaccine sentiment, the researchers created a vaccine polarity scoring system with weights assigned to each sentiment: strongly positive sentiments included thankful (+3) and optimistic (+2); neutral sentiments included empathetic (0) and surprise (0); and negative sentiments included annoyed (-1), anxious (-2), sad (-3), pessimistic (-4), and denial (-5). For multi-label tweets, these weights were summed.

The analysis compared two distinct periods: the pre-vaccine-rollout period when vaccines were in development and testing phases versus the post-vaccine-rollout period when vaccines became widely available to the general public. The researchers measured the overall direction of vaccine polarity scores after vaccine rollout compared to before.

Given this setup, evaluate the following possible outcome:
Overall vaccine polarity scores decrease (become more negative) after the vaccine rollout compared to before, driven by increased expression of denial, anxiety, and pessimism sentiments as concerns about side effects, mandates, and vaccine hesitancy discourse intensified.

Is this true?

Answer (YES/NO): NO